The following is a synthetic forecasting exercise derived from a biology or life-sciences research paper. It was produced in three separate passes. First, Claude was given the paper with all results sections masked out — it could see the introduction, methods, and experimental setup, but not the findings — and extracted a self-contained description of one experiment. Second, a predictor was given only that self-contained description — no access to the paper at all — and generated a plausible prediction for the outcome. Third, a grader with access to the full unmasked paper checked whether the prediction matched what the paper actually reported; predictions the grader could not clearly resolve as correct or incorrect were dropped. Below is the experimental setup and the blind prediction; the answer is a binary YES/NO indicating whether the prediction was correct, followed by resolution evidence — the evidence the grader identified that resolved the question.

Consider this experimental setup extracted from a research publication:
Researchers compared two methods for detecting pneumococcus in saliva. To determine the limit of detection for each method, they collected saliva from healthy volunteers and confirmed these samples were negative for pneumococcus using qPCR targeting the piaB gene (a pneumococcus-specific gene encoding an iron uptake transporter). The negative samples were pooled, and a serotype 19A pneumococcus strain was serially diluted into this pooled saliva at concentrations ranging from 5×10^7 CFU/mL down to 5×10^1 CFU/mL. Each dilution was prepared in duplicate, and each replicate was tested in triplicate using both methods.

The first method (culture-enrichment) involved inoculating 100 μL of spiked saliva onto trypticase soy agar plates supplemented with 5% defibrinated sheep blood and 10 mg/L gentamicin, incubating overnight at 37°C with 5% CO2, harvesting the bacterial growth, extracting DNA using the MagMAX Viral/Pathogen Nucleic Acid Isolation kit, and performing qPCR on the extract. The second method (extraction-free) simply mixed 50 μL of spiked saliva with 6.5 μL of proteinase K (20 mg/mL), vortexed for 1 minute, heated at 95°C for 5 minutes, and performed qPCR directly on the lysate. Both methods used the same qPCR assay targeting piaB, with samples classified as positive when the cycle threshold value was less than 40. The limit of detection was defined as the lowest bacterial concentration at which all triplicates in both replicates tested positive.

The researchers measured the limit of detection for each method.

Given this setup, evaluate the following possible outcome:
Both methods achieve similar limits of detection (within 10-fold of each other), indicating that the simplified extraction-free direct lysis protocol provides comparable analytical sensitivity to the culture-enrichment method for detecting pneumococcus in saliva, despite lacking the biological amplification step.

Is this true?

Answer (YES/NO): NO